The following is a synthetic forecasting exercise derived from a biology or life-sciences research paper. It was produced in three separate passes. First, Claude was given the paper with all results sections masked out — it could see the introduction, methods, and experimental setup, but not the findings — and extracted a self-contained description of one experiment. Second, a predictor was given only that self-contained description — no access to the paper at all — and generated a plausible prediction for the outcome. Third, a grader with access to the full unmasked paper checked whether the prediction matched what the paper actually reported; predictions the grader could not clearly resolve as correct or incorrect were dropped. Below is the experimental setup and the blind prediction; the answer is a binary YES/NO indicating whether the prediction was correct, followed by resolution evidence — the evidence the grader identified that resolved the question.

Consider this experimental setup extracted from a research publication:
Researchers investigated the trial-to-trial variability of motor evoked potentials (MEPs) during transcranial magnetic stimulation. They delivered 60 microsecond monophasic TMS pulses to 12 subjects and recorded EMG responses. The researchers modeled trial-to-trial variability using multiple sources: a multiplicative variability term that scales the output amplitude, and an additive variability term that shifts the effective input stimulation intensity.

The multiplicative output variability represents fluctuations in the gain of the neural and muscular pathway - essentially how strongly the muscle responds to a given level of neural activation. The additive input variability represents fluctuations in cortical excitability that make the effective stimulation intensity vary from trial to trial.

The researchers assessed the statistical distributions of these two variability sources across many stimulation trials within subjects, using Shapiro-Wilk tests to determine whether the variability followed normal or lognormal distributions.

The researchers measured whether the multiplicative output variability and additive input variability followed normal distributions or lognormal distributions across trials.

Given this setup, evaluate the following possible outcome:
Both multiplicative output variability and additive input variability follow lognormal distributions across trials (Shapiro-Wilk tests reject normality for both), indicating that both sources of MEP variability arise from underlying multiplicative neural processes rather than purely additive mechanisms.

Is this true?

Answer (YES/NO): YES